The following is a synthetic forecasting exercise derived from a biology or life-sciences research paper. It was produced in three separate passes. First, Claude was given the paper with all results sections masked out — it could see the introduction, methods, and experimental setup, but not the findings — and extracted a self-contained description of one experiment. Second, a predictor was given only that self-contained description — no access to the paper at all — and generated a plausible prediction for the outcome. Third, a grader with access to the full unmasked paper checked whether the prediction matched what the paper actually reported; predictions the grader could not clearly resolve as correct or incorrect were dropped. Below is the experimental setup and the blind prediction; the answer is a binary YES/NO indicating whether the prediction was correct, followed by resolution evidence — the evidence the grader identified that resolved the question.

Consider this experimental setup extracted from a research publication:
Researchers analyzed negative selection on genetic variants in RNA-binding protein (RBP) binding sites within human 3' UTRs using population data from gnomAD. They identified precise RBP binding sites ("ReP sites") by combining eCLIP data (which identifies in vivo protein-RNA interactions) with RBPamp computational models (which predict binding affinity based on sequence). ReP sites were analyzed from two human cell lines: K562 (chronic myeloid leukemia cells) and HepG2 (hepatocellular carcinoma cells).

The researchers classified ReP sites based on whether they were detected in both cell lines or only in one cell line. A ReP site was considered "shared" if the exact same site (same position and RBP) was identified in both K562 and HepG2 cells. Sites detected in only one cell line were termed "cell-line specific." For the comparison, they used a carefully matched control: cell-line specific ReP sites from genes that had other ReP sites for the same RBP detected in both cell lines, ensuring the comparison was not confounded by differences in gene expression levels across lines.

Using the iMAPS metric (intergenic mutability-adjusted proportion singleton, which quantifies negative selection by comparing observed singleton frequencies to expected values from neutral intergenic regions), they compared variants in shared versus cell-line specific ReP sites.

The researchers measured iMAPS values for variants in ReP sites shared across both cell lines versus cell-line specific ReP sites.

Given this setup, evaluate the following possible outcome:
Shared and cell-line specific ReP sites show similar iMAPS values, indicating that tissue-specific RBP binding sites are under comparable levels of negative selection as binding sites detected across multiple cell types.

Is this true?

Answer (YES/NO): NO